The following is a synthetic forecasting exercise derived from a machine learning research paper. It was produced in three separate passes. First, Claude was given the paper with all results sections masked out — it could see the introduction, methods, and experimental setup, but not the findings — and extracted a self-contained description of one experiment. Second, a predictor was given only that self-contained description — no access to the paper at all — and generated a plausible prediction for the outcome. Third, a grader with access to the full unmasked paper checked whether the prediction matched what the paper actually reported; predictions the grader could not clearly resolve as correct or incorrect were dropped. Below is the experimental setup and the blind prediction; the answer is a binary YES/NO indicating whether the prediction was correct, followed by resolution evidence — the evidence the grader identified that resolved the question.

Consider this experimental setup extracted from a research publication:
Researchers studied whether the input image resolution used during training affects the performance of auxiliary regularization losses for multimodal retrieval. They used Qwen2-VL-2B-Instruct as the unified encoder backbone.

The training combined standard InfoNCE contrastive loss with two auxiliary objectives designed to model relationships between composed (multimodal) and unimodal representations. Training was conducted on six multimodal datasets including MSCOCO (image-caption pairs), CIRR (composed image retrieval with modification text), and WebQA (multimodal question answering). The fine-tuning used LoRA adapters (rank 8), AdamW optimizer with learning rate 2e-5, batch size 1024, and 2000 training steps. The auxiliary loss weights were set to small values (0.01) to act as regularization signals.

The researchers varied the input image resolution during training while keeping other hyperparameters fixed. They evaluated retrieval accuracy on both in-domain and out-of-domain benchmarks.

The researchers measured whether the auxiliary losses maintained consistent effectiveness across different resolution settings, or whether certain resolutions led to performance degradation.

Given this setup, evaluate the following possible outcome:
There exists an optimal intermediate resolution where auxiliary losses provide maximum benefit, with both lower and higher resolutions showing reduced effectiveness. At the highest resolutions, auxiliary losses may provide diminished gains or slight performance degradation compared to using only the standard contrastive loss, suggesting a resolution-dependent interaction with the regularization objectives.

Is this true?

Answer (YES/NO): NO